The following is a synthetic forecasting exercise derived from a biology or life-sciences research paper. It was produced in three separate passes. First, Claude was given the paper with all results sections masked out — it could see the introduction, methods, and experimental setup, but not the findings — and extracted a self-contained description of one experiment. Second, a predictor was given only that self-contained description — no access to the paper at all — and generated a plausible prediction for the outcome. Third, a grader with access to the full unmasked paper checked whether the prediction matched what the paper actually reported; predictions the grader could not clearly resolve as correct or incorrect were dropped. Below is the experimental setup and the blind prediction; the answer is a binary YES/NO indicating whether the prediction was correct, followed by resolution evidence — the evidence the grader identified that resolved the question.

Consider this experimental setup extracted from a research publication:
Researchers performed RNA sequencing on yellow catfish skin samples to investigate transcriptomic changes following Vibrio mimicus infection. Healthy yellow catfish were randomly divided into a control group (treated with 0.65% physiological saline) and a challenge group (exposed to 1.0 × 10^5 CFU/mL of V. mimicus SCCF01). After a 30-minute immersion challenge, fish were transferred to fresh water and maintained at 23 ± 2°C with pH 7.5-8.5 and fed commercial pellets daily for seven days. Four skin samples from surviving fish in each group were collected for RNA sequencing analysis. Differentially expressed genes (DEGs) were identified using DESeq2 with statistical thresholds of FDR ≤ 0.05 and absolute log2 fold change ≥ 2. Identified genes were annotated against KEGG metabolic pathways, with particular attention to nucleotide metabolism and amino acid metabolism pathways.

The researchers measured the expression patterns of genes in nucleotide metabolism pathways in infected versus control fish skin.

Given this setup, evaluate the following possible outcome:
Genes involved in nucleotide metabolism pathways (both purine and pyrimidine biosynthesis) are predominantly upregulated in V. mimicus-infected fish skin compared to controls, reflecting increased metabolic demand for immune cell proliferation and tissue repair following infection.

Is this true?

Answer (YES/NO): NO